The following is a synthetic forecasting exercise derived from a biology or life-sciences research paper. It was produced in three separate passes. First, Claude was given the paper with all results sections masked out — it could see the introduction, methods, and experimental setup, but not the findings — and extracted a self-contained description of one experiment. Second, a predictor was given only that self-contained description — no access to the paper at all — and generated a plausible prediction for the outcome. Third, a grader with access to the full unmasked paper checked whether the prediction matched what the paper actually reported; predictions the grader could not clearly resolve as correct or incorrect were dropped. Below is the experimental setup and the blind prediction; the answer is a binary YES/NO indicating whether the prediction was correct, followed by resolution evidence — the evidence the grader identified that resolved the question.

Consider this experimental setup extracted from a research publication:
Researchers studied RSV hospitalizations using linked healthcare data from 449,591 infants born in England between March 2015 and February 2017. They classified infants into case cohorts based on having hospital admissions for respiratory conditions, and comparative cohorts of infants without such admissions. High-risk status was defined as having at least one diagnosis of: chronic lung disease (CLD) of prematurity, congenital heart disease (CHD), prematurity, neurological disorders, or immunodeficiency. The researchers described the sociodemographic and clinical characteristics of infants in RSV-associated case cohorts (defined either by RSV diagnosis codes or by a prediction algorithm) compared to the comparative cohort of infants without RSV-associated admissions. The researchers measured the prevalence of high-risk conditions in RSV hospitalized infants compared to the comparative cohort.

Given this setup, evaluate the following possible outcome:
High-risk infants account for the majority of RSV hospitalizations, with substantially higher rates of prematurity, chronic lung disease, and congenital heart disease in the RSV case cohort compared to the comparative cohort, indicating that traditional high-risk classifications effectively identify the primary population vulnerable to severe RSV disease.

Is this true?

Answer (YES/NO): NO